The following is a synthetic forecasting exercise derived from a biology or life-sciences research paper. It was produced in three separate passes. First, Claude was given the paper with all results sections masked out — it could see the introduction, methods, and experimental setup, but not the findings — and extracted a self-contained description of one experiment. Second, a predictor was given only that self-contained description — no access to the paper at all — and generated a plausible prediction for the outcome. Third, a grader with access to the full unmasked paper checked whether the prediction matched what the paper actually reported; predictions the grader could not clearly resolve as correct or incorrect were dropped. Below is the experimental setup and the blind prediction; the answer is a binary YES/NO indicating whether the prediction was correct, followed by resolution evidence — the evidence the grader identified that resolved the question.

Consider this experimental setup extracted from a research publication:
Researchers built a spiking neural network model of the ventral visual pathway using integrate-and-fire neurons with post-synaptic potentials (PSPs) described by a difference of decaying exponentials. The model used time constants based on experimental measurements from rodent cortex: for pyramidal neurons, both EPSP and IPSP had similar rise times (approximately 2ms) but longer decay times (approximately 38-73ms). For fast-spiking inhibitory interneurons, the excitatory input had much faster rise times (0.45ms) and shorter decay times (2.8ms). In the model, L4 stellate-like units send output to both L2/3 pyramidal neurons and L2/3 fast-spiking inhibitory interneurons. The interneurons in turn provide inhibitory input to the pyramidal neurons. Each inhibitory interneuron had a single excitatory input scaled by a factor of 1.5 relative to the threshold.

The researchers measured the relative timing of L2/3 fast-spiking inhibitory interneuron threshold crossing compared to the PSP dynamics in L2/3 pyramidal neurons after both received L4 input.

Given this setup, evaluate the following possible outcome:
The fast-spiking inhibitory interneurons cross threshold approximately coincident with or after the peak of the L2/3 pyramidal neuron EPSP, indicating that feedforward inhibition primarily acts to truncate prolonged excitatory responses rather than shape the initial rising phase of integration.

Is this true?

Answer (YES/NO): NO